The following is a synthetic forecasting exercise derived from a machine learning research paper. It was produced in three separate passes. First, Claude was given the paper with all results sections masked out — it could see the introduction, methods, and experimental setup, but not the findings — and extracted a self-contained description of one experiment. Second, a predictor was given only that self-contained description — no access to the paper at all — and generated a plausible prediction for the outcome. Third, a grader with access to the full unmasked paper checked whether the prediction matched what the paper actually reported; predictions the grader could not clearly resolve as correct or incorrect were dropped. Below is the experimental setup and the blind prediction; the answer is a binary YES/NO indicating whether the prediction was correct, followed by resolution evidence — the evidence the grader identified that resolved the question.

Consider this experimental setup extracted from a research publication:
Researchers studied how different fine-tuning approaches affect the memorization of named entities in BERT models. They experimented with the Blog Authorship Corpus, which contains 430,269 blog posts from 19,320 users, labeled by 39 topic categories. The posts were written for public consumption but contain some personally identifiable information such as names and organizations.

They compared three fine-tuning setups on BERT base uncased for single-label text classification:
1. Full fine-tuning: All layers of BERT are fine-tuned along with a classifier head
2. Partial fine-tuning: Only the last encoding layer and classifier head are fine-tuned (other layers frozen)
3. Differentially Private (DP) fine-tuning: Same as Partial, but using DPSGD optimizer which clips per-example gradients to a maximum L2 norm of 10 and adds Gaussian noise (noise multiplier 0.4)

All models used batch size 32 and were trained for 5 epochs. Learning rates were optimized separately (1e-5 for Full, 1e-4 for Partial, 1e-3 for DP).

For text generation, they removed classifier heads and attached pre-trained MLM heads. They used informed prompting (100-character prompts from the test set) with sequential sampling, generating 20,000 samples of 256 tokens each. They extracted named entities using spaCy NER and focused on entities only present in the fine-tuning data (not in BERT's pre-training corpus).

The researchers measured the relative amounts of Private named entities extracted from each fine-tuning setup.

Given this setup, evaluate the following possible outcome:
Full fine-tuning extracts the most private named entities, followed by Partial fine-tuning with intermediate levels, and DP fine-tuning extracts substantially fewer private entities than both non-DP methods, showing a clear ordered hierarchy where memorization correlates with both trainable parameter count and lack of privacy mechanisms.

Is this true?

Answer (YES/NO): NO